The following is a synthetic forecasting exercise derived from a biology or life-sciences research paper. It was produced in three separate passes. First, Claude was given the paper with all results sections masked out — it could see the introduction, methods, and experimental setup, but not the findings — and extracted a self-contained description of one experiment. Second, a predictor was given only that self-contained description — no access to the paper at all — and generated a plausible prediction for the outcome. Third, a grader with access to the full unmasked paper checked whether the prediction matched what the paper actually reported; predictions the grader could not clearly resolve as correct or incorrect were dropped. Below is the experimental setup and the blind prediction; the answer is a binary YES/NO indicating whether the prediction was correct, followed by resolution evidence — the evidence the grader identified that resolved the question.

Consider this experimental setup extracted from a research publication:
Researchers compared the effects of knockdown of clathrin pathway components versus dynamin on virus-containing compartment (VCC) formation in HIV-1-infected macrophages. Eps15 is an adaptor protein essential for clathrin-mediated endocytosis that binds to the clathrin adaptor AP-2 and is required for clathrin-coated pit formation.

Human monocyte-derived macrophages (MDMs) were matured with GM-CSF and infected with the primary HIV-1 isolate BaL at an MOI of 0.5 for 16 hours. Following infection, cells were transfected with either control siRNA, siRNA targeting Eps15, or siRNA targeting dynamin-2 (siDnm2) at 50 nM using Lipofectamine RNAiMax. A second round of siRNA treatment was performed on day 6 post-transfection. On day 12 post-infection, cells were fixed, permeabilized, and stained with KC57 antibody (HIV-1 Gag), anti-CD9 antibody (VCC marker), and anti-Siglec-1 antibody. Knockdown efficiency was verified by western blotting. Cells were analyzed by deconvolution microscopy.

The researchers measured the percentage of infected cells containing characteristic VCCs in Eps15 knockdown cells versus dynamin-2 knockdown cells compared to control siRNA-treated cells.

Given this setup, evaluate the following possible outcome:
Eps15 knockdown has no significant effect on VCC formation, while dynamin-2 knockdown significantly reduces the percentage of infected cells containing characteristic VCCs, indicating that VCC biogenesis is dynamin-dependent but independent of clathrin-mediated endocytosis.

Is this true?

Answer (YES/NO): YES